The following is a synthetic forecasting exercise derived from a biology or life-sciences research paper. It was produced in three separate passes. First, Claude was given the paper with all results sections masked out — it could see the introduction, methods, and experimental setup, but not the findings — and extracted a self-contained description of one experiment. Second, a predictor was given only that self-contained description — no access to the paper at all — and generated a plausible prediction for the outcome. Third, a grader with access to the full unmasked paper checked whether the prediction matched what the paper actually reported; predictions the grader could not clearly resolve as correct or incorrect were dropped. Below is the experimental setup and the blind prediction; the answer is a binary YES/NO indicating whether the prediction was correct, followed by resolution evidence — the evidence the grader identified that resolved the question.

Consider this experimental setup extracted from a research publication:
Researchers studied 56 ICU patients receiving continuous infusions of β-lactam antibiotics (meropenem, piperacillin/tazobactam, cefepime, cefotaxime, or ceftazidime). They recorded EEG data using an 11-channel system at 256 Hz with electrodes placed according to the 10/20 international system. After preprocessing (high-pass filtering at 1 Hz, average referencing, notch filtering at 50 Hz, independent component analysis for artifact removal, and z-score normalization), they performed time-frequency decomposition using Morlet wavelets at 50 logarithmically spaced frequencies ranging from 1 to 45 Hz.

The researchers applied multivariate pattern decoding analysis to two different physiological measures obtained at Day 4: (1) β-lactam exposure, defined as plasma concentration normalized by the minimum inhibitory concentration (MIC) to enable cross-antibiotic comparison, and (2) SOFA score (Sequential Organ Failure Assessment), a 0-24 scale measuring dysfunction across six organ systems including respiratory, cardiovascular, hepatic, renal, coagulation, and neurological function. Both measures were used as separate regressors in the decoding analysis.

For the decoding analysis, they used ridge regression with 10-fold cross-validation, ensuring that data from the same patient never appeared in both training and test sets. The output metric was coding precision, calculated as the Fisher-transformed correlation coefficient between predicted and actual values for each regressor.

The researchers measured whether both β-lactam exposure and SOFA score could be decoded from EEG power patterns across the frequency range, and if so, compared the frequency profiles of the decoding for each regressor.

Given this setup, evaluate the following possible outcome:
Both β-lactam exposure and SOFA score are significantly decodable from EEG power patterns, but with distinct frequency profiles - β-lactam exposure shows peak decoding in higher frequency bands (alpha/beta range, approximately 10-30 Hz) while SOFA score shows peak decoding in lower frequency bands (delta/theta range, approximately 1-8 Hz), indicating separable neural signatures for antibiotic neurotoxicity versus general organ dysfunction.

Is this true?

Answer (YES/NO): NO